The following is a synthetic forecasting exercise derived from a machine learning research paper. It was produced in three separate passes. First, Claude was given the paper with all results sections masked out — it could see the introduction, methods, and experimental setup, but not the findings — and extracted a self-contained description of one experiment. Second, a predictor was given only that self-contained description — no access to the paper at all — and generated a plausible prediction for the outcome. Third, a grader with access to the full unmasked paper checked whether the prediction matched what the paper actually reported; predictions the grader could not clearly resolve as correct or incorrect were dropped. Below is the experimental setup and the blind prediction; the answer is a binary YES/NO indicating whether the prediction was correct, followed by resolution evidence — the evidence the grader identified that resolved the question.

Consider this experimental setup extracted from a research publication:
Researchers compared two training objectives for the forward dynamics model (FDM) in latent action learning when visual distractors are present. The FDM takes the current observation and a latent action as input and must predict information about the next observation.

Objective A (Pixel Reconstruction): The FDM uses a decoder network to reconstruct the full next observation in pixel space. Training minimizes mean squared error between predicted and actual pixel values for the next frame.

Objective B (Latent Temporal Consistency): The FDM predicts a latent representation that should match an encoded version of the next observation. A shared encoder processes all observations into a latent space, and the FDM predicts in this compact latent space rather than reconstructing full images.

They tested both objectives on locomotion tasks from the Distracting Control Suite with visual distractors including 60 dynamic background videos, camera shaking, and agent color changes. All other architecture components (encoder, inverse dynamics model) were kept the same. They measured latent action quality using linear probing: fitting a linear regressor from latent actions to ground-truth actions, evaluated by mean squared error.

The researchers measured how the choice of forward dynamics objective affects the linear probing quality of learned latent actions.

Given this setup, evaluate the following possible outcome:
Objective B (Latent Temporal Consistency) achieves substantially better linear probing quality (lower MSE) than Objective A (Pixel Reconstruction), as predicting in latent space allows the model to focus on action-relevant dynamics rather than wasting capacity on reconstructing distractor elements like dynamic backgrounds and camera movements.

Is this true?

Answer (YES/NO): NO